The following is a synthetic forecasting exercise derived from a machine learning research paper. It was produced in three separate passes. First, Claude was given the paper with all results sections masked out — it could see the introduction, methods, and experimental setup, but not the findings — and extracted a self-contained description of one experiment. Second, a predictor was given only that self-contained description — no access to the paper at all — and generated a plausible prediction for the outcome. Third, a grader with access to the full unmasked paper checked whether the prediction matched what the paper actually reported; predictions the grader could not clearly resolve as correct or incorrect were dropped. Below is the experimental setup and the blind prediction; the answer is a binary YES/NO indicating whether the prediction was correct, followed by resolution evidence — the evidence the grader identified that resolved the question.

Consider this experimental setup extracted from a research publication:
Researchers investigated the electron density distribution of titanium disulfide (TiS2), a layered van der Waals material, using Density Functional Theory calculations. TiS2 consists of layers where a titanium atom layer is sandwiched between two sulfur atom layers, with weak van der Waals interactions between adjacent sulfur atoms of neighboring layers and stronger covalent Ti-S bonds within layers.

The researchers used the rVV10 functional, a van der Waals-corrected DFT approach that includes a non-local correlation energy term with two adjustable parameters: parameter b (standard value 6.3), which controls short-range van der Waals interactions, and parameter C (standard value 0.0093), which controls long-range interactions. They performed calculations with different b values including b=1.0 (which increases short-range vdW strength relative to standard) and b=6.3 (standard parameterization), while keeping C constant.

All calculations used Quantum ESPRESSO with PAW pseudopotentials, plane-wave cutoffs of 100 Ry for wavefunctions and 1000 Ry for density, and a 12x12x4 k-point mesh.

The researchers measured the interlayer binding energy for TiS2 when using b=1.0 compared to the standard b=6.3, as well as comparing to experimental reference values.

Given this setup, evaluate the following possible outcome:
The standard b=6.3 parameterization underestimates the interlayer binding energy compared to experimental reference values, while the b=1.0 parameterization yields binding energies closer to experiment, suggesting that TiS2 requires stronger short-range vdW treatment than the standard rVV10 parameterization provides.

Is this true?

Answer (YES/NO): NO